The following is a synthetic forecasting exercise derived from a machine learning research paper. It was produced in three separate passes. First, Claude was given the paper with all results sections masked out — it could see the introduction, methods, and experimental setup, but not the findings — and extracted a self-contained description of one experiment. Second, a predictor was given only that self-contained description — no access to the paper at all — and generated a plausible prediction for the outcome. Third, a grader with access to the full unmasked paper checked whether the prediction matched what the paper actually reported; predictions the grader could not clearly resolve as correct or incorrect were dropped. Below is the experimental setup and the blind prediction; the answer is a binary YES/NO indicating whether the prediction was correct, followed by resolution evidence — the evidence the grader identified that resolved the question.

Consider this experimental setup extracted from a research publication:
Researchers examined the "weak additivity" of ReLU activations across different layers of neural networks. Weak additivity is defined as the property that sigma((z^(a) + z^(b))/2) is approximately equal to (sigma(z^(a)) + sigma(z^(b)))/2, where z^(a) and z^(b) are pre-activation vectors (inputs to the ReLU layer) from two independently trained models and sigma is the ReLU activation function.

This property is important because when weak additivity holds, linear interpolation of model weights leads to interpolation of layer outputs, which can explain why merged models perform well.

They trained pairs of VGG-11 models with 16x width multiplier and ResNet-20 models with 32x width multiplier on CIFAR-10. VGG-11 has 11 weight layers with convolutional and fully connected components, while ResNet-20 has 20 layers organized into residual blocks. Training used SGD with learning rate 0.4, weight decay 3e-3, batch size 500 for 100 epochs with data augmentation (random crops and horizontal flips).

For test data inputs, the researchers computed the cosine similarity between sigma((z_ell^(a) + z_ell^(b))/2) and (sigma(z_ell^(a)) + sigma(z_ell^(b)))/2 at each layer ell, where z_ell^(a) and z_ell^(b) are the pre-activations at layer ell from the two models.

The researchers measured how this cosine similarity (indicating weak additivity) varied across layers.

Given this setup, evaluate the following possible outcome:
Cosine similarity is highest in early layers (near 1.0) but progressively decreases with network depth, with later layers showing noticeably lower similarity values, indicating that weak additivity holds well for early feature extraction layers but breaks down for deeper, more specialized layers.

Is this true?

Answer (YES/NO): NO